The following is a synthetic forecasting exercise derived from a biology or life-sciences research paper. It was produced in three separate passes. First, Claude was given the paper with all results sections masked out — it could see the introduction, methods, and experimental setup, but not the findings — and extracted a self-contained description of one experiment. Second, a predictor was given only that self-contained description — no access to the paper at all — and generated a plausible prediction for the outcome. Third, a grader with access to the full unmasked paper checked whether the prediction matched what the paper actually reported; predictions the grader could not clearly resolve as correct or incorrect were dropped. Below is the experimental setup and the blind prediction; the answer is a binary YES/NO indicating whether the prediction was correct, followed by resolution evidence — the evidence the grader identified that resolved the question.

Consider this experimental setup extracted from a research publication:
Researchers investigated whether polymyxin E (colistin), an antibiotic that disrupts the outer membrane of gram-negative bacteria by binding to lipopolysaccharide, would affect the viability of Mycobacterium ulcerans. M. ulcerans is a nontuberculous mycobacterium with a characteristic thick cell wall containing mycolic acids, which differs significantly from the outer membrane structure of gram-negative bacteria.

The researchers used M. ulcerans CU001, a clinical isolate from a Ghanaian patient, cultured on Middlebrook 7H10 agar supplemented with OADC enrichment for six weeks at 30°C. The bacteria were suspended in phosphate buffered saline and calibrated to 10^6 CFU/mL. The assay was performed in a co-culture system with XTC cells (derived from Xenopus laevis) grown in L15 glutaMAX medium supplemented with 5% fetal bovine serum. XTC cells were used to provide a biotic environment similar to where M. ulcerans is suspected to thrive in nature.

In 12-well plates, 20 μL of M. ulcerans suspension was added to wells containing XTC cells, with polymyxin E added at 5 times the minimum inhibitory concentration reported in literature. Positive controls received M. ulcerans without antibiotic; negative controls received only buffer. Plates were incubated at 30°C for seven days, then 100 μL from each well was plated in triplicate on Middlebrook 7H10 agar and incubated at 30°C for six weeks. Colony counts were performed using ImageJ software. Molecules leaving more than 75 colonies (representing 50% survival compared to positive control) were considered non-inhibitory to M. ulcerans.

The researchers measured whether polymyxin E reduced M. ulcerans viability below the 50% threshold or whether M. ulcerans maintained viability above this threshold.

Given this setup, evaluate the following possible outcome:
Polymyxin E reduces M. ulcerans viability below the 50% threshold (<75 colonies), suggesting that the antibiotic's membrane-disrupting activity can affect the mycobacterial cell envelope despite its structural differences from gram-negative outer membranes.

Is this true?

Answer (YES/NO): NO